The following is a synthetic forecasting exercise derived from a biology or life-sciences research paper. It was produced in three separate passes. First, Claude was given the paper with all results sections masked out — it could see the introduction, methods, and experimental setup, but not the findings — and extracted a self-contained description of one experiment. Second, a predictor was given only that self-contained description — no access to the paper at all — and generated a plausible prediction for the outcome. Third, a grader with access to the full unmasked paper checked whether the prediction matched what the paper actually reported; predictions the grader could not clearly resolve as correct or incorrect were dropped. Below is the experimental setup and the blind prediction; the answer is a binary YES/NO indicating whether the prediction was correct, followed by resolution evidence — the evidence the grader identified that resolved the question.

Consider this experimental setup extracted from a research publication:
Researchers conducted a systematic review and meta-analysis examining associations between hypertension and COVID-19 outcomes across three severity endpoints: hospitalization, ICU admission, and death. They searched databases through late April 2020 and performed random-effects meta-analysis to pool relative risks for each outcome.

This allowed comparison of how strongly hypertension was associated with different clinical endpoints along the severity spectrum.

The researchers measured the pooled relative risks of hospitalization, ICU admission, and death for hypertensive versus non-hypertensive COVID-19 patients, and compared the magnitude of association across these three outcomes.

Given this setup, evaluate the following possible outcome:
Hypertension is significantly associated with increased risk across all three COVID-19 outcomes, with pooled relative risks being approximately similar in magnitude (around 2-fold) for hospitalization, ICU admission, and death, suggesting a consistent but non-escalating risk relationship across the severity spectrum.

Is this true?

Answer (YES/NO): NO